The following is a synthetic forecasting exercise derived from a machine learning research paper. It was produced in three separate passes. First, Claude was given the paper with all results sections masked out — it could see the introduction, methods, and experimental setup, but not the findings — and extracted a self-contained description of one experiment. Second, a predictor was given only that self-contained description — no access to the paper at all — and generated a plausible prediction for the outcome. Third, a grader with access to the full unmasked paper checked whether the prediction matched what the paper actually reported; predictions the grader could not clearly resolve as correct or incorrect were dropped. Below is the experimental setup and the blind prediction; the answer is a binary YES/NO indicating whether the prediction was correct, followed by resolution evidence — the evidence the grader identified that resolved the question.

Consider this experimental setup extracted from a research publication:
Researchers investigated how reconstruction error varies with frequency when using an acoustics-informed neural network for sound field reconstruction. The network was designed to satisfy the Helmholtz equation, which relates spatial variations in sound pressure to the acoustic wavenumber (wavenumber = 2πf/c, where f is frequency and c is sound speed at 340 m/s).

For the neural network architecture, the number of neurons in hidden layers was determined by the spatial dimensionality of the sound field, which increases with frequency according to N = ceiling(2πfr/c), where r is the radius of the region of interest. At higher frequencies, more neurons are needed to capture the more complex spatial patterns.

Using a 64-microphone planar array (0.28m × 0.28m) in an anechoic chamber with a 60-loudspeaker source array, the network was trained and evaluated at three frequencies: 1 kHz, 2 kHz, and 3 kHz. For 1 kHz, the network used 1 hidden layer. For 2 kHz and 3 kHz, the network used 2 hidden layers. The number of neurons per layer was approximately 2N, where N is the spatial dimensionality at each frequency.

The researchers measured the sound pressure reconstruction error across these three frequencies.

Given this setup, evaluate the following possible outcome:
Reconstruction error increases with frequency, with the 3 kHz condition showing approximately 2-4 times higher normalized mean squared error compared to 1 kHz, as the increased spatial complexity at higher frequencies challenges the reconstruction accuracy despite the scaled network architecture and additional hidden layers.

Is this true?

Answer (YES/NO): NO